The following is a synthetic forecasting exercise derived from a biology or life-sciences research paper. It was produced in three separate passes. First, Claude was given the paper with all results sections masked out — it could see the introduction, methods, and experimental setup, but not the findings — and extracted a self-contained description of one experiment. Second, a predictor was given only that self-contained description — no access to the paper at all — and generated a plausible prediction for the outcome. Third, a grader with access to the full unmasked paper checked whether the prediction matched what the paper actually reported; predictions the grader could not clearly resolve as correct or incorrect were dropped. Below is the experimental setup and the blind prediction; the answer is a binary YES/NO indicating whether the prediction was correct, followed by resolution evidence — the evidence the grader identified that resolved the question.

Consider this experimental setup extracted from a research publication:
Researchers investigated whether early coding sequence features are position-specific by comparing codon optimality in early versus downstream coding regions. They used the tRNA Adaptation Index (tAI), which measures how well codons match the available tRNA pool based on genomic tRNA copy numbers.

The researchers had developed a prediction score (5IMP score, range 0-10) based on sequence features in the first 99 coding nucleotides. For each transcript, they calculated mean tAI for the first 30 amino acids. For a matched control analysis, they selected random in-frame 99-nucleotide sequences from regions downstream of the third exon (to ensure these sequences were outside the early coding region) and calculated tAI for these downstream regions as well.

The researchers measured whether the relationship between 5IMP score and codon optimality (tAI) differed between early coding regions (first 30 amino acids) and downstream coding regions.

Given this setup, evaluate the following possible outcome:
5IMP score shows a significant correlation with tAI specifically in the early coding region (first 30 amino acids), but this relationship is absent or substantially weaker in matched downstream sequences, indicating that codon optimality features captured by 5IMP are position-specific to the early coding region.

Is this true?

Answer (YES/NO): YES